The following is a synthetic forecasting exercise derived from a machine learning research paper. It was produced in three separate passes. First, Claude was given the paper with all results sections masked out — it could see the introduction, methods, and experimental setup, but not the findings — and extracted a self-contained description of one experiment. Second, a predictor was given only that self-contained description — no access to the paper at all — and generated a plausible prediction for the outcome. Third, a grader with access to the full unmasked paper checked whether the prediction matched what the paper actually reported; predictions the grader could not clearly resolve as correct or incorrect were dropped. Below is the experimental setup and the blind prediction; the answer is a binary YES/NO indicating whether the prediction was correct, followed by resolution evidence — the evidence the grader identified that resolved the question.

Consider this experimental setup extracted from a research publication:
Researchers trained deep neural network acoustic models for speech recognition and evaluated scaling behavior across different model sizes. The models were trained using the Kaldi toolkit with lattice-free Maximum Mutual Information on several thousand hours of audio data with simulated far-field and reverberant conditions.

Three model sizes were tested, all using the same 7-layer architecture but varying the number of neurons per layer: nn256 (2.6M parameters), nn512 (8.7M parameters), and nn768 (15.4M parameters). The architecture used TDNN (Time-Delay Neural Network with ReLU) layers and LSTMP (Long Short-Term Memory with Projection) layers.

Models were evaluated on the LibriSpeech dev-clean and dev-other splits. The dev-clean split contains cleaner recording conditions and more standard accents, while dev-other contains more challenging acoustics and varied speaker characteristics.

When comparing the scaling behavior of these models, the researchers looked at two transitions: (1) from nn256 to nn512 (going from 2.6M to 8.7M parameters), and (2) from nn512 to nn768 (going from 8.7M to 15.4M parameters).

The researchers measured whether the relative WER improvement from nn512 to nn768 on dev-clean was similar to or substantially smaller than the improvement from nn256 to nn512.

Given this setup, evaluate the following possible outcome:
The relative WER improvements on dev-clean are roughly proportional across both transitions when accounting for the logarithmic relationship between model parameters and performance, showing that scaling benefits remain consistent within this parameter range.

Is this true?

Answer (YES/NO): NO